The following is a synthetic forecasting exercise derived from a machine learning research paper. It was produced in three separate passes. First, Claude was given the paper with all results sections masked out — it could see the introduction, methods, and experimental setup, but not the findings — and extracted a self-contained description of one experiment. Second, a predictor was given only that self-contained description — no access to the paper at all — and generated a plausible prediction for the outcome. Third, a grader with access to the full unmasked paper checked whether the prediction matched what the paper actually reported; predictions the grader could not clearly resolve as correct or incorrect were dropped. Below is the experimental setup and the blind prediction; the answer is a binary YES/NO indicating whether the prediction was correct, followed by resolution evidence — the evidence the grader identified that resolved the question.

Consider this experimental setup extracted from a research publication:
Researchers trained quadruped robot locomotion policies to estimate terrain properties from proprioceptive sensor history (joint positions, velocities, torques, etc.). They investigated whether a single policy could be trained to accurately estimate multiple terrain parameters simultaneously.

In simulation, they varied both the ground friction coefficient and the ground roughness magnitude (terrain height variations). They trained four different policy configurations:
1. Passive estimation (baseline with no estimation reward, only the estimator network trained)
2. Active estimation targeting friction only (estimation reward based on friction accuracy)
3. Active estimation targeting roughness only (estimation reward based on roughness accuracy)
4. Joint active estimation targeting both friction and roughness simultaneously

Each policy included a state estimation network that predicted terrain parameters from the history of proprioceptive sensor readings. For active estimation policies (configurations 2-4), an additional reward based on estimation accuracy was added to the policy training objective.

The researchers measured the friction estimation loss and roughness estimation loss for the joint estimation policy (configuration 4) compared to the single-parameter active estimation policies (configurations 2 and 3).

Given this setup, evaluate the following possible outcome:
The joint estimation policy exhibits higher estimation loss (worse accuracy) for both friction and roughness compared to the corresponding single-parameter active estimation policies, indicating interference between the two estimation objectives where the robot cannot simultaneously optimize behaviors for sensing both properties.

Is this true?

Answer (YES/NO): NO